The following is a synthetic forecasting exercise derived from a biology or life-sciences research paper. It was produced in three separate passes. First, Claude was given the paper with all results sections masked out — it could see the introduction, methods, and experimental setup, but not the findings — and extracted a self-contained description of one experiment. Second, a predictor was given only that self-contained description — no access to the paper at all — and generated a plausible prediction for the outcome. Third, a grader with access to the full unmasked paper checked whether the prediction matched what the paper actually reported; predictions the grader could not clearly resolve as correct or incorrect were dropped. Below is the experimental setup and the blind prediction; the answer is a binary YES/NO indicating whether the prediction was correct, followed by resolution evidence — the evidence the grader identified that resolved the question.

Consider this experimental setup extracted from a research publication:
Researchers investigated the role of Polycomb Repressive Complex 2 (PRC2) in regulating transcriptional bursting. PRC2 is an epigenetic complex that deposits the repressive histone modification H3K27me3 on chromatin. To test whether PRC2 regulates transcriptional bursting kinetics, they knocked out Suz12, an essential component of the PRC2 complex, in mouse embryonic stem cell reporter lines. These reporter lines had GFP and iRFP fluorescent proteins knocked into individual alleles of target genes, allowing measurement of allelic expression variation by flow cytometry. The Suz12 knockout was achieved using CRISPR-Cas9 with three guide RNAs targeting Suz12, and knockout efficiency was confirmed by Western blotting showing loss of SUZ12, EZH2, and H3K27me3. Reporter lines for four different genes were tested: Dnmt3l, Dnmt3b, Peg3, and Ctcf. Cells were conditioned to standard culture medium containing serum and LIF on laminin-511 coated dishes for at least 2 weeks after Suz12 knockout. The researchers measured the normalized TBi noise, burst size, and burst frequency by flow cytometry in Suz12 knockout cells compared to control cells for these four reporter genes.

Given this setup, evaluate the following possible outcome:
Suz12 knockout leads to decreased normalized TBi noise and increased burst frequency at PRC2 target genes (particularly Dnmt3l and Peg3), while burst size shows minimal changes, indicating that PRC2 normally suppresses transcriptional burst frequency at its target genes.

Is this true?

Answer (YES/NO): NO